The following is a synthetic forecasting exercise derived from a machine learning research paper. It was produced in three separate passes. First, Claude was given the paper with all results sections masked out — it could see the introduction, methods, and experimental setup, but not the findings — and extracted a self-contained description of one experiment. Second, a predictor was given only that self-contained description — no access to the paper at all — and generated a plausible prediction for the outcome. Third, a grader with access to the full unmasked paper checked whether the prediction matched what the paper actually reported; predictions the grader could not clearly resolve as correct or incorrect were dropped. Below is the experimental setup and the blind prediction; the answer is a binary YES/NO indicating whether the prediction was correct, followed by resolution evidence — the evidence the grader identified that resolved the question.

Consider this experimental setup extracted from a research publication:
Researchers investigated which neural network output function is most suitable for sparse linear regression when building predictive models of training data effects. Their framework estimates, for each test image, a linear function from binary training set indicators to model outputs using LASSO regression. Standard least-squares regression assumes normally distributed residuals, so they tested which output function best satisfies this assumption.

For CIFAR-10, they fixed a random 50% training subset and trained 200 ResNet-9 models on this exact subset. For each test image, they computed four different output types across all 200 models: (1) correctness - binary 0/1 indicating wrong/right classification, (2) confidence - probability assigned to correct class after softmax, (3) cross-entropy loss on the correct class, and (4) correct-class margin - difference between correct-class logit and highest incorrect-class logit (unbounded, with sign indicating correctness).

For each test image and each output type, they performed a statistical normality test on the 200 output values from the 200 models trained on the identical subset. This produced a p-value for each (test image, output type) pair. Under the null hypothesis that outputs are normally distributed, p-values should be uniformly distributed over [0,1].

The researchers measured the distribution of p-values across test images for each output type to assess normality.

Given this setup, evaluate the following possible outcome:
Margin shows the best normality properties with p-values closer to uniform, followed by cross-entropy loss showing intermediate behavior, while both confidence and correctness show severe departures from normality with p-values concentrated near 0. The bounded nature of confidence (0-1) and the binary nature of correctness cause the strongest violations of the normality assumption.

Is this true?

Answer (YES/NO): NO